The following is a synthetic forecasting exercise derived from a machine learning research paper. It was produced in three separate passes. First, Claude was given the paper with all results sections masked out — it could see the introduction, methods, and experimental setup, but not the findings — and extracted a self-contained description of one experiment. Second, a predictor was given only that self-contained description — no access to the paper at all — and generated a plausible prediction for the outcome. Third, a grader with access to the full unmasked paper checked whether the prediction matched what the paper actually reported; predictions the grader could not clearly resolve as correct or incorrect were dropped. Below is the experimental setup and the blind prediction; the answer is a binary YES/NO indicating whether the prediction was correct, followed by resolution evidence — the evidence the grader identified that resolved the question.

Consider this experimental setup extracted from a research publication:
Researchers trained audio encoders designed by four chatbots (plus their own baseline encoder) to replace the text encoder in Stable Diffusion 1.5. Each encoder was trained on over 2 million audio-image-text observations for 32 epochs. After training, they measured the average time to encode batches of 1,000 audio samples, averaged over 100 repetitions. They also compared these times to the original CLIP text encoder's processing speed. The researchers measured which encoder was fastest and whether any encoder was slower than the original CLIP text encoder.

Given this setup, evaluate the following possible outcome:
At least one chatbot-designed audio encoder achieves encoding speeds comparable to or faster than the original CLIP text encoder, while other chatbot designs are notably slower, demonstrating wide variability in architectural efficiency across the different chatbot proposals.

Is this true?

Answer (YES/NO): NO